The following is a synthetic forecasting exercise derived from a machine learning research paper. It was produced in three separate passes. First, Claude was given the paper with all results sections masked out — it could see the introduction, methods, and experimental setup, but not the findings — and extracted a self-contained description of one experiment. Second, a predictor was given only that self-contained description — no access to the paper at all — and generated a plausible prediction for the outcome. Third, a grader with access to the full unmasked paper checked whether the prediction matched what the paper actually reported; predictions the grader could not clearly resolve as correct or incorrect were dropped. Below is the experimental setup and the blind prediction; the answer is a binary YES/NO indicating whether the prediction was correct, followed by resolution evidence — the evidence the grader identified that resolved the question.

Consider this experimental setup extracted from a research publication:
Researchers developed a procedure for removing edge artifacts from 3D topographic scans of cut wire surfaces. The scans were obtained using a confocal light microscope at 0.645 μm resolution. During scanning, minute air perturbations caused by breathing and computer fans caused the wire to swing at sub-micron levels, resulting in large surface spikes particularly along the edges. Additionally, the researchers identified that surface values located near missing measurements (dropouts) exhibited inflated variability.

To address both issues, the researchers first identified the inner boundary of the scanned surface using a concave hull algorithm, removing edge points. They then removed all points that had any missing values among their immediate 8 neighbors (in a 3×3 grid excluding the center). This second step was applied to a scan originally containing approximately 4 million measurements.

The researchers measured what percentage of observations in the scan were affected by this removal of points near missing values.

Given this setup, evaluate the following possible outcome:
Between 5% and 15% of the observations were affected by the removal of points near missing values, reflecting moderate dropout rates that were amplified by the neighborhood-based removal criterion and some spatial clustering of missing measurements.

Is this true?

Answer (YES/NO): NO